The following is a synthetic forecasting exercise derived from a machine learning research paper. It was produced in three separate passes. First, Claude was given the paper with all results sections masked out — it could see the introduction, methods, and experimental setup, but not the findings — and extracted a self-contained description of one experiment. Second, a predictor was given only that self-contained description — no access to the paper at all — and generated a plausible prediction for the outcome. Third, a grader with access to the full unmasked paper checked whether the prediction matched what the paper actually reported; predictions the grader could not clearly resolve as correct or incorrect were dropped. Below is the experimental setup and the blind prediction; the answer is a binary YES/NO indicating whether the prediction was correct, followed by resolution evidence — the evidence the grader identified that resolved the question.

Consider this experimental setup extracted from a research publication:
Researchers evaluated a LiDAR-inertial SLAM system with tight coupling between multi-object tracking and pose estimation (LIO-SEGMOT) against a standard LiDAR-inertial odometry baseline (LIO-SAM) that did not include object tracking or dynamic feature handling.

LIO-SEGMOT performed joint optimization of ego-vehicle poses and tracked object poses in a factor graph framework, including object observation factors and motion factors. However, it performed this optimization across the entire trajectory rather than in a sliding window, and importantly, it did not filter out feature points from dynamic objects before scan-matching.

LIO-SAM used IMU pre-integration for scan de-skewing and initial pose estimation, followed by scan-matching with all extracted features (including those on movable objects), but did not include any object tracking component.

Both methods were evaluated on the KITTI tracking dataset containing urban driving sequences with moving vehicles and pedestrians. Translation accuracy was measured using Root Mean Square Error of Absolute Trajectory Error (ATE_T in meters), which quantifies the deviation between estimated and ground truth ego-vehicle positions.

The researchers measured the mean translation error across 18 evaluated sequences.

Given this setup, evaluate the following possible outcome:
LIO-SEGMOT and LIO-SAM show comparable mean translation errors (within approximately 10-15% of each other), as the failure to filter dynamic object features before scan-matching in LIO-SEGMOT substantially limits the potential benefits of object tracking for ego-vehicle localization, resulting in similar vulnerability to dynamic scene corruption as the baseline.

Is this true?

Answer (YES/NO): YES